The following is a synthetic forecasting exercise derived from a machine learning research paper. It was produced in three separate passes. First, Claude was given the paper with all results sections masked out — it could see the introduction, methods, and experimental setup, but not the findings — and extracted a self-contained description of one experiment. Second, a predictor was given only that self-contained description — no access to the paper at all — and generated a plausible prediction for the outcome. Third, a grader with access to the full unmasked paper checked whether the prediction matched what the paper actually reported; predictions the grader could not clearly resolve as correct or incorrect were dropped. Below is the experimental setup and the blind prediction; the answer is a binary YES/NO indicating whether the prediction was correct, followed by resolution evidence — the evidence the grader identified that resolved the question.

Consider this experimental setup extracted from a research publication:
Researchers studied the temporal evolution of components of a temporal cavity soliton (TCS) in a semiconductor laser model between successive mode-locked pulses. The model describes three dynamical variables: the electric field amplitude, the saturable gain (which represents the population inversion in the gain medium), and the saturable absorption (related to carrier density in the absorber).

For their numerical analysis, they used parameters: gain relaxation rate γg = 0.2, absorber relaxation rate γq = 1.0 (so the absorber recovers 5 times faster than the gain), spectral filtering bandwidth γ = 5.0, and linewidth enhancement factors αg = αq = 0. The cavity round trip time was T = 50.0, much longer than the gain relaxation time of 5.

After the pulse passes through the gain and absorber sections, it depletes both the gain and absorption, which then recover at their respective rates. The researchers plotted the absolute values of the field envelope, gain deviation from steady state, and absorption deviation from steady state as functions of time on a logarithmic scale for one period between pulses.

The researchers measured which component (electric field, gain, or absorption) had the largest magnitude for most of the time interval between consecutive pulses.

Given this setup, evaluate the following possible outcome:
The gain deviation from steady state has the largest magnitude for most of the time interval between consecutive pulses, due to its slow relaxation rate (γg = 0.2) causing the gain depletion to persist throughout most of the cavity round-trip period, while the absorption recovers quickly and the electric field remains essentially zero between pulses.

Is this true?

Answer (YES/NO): YES